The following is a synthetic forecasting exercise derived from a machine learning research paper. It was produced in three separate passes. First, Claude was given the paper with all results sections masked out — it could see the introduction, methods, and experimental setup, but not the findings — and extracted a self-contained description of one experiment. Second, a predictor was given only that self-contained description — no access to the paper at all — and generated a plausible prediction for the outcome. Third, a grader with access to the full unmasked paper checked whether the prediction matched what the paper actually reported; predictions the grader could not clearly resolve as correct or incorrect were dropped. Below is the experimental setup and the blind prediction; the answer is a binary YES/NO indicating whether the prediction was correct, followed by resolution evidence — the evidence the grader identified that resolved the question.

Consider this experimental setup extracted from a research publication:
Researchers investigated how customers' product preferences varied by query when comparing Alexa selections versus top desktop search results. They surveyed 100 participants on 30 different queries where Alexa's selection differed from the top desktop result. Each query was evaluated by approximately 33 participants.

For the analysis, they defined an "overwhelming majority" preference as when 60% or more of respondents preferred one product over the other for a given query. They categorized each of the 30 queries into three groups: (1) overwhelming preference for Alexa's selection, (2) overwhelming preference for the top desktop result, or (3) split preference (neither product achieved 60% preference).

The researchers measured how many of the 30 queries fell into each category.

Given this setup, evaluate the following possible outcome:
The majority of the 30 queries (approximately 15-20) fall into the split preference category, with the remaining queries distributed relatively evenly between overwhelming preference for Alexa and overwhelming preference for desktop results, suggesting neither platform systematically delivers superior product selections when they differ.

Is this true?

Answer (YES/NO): NO